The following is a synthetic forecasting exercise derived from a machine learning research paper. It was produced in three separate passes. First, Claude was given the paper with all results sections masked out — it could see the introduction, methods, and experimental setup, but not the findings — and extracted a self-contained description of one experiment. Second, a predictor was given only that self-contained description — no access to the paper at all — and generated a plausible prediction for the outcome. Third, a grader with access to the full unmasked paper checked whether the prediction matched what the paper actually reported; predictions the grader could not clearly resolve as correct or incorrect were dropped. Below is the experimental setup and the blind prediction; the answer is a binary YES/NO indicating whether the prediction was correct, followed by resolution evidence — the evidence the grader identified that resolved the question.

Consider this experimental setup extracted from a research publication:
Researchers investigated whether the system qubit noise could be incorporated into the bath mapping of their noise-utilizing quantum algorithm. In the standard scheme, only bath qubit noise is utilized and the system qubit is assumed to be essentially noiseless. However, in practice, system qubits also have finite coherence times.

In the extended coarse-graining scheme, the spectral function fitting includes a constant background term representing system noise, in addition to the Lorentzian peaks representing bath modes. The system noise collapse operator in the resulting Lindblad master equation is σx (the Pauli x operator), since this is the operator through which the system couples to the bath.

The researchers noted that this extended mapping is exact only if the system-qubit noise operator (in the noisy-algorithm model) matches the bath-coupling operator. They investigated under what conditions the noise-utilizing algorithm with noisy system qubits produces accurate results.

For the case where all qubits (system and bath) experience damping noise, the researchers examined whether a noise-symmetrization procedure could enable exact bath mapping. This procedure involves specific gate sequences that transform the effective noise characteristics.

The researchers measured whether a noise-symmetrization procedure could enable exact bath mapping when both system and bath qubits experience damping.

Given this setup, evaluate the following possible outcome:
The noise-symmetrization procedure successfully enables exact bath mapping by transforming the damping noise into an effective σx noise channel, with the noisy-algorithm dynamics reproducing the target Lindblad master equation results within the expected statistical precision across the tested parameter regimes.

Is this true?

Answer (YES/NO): NO